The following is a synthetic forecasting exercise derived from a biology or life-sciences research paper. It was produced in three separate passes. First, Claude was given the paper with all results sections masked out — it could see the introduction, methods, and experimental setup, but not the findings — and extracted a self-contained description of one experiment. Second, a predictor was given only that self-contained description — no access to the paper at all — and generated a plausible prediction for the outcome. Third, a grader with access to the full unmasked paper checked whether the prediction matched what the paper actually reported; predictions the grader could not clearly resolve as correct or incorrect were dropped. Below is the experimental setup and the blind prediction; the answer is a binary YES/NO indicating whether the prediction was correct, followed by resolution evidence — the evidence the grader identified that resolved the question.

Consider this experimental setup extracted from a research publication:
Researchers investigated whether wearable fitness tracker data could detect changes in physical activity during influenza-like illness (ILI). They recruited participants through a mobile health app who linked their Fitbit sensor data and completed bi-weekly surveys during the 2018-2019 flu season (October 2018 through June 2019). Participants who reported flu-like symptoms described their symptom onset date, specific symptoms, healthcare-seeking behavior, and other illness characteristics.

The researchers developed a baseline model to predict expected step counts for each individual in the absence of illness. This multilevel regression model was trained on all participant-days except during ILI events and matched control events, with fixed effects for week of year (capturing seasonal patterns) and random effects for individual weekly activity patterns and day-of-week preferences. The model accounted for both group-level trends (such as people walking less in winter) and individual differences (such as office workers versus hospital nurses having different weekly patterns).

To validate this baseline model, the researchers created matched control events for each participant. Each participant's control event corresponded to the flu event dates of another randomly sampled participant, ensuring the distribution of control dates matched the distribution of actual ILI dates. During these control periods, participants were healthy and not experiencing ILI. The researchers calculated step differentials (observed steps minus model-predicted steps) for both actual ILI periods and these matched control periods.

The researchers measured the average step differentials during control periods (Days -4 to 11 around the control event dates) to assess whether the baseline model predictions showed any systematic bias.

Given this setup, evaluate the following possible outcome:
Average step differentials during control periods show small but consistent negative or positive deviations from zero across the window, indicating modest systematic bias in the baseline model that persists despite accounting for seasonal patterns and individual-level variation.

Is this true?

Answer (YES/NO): NO